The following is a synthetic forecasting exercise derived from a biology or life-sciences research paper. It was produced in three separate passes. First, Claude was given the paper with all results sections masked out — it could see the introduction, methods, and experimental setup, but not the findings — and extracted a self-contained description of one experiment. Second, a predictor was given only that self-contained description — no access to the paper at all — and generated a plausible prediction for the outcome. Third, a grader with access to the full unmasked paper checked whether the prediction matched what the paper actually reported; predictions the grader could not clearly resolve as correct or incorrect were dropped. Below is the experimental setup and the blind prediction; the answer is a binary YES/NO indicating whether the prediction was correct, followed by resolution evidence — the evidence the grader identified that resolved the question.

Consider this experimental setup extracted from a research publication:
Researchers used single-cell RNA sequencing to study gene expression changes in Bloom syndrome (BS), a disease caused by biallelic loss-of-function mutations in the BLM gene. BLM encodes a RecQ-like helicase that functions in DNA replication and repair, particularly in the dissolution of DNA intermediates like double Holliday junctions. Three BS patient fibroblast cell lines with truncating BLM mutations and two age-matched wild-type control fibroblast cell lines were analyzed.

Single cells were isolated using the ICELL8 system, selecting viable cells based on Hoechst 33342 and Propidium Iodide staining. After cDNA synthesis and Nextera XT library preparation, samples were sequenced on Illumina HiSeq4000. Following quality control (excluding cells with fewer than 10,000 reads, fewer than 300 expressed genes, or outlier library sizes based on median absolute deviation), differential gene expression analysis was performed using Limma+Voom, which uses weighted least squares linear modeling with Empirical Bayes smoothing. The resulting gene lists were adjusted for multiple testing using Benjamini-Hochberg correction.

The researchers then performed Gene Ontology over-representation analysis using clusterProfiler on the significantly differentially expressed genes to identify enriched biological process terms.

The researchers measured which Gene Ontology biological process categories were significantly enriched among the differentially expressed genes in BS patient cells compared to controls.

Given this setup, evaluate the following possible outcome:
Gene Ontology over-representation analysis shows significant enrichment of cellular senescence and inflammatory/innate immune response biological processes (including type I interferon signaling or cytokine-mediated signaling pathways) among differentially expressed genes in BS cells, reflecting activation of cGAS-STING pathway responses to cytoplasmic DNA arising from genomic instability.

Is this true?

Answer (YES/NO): NO